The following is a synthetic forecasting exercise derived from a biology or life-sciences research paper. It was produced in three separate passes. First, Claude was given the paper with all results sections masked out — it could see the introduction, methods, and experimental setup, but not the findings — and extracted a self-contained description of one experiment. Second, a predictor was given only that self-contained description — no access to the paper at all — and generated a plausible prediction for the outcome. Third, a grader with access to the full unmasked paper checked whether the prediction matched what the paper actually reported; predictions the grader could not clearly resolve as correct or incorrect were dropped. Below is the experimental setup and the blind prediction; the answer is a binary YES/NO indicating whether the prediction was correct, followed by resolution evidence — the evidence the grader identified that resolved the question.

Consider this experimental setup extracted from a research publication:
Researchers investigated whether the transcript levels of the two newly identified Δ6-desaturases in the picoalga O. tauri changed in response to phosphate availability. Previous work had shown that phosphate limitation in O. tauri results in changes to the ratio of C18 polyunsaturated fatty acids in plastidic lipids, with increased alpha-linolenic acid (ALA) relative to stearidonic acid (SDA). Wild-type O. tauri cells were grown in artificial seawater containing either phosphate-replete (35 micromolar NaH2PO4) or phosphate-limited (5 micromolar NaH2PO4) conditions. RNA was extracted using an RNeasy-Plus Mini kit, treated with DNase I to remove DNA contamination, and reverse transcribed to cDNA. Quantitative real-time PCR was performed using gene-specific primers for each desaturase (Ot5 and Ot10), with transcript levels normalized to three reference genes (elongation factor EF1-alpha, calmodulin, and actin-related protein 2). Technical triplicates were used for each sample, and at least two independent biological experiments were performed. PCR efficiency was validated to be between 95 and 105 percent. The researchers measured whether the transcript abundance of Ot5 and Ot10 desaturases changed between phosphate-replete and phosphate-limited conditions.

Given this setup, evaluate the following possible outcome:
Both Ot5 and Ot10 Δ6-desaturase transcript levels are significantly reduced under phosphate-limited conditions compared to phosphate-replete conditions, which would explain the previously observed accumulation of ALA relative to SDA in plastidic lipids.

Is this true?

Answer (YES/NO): NO